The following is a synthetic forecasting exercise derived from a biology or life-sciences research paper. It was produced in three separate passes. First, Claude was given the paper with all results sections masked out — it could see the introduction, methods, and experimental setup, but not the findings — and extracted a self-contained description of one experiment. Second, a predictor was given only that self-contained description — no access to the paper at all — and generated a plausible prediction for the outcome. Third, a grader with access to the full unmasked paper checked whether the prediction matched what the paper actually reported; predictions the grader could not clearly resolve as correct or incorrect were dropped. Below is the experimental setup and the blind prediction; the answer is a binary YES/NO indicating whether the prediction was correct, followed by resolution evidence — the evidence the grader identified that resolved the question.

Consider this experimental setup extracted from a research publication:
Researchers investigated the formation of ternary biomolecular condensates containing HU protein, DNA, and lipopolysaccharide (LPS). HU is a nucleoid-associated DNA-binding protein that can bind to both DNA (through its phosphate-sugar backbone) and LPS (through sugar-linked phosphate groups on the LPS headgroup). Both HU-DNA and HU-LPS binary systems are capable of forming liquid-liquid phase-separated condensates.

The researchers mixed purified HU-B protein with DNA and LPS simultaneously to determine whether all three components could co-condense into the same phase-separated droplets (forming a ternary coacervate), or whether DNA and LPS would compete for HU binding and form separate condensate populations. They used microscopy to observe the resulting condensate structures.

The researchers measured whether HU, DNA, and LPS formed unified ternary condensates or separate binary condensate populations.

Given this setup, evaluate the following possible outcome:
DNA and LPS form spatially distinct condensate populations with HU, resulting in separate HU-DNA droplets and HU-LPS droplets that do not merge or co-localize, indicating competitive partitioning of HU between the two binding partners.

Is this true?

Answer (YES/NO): NO